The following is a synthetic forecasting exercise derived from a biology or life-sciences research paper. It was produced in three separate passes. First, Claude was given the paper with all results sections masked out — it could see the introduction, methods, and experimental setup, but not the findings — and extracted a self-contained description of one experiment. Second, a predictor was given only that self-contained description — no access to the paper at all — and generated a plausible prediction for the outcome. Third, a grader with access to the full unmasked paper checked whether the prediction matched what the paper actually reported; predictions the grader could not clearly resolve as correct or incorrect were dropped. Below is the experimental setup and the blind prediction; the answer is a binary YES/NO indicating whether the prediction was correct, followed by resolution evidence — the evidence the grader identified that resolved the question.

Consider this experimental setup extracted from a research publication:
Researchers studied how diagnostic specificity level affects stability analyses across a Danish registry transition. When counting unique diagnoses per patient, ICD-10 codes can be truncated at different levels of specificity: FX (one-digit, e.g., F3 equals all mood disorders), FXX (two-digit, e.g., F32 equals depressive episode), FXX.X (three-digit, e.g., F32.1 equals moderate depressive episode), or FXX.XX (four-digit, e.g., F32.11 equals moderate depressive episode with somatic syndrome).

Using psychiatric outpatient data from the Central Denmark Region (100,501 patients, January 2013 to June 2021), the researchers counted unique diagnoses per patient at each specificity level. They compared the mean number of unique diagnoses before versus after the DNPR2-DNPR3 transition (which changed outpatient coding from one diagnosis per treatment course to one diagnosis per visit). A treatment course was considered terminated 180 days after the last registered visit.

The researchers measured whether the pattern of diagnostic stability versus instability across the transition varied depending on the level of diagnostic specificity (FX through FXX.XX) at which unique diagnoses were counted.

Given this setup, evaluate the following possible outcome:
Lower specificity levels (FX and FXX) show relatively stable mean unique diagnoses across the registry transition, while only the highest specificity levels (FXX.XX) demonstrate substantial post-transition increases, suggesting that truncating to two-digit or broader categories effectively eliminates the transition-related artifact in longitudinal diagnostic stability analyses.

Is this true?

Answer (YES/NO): NO